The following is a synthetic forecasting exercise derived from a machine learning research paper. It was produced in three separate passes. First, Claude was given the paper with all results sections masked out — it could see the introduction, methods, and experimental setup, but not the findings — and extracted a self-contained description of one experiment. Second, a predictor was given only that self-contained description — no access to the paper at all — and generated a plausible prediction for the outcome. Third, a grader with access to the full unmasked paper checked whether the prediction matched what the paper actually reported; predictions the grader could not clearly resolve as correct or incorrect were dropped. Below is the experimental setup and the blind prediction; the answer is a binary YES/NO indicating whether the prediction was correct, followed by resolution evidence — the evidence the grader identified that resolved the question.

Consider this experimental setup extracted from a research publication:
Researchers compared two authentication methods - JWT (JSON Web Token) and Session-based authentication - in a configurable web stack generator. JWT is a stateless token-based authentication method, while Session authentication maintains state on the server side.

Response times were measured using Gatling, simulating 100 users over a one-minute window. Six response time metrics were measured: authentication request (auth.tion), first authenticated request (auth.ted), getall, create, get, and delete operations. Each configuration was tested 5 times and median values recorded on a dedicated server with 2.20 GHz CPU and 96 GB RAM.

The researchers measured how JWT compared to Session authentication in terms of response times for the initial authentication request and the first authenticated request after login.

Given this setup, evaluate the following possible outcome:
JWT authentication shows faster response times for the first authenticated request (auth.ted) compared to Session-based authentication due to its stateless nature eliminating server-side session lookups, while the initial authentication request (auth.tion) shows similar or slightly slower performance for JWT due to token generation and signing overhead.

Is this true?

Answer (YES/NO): NO